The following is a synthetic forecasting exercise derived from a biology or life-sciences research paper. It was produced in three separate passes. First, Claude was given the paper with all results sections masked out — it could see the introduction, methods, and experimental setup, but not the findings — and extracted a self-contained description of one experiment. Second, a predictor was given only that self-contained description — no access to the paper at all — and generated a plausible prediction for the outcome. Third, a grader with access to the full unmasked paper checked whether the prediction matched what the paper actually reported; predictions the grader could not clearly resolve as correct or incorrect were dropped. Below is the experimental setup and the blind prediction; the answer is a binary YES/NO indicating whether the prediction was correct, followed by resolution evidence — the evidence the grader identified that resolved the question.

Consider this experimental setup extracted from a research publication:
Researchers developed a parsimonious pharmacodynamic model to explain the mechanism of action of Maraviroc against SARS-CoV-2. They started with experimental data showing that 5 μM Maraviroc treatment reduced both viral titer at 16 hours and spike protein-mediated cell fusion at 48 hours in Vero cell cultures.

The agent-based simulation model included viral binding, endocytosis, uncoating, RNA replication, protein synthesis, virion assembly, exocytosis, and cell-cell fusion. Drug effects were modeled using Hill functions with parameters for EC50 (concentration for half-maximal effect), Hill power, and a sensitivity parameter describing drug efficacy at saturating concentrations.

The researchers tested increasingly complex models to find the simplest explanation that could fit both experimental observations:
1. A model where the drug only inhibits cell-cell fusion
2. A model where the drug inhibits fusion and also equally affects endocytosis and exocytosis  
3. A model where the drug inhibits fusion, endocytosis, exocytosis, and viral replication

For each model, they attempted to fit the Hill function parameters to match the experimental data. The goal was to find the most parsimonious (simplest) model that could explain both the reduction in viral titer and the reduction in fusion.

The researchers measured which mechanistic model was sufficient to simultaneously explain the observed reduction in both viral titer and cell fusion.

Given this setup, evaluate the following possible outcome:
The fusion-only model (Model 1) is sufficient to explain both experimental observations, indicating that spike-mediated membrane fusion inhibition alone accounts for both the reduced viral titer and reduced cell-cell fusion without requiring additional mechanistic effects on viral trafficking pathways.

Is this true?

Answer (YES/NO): NO